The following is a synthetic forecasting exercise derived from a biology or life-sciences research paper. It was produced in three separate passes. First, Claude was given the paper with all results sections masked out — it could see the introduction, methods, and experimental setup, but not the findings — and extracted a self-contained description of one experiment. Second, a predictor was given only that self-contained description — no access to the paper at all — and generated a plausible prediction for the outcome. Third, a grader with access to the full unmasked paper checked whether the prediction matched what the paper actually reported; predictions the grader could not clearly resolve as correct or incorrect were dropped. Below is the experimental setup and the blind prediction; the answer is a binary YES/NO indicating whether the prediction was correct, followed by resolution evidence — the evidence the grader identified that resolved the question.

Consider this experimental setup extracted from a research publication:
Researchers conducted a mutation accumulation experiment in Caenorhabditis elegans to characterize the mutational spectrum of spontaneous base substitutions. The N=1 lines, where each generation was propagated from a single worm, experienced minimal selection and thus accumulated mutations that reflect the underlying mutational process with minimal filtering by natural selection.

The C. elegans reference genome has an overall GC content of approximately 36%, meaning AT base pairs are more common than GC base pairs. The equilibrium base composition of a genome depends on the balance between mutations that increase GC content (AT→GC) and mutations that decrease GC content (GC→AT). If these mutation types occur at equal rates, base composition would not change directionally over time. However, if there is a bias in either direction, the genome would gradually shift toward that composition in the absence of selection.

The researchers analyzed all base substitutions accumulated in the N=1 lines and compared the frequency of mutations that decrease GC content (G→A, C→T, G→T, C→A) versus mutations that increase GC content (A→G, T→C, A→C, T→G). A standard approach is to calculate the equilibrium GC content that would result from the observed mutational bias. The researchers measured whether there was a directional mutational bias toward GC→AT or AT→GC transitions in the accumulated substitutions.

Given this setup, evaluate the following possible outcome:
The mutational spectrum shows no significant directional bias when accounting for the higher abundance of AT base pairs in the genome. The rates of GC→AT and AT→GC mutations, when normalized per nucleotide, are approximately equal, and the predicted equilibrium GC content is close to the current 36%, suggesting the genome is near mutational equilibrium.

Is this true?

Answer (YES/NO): NO